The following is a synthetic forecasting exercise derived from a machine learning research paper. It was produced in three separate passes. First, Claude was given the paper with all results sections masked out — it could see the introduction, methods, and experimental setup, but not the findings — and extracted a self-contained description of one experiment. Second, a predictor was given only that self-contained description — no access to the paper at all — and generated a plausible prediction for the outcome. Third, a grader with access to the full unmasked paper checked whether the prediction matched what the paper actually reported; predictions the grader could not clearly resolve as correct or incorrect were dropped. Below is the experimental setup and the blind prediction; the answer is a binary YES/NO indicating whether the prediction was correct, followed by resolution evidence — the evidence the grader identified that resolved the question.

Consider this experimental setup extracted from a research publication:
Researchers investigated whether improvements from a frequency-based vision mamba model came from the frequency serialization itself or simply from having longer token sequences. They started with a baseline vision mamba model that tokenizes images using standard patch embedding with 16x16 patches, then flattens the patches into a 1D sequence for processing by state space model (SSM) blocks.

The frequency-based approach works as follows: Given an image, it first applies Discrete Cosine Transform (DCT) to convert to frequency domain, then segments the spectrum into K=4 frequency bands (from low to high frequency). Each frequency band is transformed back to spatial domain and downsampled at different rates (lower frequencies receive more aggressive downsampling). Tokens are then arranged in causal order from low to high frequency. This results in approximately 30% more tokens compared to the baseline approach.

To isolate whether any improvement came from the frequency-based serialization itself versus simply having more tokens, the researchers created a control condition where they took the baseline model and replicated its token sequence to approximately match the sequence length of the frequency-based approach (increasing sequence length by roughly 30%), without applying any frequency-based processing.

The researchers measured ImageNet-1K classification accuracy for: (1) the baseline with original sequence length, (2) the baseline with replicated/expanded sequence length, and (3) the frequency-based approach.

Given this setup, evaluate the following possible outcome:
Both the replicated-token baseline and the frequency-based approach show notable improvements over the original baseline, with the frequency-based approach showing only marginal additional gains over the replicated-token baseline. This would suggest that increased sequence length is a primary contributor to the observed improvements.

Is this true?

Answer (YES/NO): NO